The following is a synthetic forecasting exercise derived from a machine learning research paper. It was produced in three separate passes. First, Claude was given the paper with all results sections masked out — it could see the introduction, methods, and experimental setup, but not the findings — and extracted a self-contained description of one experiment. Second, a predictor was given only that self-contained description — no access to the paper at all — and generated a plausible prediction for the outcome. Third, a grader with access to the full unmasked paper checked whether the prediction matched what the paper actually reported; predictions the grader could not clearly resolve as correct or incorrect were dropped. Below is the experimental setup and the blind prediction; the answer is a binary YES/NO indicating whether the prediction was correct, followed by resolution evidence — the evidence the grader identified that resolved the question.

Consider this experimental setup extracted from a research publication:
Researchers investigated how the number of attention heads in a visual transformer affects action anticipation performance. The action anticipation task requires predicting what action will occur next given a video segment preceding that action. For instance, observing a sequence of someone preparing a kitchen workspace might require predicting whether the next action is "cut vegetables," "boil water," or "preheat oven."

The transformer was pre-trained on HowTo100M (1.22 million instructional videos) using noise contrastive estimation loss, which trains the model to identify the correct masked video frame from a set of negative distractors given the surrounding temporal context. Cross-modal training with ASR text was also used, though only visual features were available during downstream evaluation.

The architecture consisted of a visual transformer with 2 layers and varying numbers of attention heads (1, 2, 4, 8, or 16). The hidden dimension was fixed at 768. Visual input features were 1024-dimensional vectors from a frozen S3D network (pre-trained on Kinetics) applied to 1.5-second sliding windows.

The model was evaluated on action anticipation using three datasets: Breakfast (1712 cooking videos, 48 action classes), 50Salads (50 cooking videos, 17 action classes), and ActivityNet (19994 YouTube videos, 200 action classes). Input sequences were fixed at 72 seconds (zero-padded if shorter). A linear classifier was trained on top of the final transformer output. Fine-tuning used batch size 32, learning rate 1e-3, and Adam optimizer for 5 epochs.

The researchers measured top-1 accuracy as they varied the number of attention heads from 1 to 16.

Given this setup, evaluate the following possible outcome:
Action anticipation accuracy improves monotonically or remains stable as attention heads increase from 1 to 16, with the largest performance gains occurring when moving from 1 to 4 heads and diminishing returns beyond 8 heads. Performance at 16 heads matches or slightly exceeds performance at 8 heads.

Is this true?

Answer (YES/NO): NO